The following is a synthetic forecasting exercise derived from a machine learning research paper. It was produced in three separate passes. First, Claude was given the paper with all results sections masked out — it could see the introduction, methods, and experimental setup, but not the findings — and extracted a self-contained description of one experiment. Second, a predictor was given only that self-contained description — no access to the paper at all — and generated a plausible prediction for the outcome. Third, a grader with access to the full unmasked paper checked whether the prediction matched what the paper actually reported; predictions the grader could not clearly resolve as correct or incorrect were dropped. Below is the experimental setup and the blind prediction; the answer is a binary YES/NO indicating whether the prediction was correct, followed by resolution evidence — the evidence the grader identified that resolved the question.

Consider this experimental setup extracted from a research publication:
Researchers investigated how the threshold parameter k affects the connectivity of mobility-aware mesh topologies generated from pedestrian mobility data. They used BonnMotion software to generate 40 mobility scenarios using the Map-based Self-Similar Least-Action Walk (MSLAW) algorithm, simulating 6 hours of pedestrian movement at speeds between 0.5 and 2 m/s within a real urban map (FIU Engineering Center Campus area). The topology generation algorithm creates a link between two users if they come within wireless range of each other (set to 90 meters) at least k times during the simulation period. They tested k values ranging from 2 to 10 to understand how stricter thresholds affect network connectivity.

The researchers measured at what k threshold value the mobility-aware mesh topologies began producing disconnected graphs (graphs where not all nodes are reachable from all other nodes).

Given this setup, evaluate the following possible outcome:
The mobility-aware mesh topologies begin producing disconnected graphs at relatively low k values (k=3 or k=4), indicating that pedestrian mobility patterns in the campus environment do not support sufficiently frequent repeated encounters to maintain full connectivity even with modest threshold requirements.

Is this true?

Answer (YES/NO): NO